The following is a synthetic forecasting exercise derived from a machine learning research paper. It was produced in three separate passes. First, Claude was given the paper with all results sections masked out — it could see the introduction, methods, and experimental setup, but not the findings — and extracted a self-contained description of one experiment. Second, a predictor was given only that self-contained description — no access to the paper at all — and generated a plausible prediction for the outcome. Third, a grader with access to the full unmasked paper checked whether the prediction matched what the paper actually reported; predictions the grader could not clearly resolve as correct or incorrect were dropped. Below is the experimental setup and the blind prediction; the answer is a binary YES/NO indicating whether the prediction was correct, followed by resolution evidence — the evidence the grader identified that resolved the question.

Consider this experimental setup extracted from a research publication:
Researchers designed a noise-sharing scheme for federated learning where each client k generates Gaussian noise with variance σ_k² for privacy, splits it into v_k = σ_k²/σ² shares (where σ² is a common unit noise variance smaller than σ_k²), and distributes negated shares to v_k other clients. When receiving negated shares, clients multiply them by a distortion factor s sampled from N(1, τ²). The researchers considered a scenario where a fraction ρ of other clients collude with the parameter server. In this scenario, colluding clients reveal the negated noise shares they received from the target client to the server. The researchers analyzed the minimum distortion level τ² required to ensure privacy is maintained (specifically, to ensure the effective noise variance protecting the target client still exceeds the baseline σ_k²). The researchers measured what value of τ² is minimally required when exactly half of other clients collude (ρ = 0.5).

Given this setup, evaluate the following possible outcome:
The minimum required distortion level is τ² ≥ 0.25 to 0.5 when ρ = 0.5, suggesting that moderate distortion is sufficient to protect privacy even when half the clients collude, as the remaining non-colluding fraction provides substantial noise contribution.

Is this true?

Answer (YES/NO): NO